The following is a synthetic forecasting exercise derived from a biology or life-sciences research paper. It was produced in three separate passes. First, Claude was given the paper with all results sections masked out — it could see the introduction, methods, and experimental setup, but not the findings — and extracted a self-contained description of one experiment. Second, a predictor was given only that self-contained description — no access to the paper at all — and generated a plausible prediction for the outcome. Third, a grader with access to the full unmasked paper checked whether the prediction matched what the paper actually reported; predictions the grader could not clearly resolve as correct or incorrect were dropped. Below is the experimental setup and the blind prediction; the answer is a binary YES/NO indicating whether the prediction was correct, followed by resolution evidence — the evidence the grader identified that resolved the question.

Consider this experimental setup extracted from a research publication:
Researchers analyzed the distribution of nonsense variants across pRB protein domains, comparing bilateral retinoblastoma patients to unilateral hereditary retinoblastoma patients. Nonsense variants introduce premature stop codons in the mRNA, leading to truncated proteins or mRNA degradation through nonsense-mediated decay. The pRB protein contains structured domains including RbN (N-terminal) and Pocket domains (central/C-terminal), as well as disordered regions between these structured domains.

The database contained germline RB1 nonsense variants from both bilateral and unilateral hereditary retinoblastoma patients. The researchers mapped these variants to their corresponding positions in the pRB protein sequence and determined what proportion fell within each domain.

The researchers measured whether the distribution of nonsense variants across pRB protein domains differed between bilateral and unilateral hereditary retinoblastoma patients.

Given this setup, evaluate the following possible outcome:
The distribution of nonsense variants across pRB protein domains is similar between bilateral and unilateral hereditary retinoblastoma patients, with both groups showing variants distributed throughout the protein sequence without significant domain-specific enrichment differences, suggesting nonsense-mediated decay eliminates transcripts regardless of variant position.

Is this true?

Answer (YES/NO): NO